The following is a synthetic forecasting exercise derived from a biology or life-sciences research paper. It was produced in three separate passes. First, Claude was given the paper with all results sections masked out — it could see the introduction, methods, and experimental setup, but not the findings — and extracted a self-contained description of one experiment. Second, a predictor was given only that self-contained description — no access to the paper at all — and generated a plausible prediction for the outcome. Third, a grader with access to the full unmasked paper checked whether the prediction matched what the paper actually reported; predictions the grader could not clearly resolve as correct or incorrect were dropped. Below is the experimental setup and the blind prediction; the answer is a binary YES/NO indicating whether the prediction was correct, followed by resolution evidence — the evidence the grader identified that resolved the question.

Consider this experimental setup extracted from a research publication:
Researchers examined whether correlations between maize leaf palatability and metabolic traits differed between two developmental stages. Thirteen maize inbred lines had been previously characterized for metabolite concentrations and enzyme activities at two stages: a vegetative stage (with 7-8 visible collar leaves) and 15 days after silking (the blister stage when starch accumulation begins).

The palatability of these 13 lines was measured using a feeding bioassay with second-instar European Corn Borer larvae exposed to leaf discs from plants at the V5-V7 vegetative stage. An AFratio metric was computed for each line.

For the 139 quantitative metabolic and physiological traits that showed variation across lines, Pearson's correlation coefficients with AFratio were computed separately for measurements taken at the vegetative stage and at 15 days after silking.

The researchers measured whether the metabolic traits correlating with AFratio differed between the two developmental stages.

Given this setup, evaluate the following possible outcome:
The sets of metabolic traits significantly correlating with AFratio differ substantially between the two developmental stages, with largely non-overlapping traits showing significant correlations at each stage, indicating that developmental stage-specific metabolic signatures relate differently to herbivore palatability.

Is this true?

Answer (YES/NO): YES